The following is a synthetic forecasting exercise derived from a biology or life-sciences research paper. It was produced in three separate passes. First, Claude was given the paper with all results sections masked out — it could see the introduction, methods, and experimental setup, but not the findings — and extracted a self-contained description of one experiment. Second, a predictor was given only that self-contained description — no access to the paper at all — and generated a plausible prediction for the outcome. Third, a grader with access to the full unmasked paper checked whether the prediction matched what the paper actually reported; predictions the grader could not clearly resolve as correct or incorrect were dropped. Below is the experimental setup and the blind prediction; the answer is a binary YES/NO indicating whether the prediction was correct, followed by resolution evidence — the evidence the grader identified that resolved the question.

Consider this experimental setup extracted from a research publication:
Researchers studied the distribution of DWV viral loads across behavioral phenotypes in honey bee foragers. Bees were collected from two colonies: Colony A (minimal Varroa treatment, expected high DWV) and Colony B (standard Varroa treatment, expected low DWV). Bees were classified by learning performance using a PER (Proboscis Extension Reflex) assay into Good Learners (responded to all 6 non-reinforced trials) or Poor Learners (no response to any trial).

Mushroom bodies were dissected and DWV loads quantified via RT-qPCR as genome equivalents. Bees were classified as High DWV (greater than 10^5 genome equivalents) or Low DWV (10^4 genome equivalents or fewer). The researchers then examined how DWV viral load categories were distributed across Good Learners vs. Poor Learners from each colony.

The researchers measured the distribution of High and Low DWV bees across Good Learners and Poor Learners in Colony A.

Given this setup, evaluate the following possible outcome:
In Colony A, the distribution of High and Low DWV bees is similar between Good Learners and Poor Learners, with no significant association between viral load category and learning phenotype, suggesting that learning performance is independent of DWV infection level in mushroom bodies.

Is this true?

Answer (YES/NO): YES